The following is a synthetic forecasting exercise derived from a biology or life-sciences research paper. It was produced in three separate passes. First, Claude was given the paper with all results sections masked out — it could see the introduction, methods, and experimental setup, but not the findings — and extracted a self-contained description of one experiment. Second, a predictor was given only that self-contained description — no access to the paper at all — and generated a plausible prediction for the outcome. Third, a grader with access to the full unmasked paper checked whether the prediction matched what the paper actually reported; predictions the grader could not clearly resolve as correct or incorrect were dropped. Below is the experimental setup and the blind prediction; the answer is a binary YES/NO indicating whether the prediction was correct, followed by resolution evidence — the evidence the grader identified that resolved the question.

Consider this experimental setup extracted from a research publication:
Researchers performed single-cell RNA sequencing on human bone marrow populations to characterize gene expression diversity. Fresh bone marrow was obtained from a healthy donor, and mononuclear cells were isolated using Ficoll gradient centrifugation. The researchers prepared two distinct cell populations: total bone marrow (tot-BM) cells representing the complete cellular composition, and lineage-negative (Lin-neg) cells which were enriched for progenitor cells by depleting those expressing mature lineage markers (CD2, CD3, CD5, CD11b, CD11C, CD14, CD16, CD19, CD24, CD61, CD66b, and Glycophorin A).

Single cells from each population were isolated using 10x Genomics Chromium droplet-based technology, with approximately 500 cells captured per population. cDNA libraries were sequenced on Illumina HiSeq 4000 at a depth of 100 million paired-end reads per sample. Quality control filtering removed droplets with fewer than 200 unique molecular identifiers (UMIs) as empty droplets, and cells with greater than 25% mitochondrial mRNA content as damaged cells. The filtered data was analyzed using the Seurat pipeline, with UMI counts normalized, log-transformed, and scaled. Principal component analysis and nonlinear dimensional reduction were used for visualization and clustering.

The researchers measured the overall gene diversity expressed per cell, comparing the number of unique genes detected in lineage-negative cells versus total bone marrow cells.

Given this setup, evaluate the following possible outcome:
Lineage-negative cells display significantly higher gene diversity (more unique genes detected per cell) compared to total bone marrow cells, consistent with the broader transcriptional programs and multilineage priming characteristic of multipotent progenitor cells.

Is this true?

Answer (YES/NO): NO